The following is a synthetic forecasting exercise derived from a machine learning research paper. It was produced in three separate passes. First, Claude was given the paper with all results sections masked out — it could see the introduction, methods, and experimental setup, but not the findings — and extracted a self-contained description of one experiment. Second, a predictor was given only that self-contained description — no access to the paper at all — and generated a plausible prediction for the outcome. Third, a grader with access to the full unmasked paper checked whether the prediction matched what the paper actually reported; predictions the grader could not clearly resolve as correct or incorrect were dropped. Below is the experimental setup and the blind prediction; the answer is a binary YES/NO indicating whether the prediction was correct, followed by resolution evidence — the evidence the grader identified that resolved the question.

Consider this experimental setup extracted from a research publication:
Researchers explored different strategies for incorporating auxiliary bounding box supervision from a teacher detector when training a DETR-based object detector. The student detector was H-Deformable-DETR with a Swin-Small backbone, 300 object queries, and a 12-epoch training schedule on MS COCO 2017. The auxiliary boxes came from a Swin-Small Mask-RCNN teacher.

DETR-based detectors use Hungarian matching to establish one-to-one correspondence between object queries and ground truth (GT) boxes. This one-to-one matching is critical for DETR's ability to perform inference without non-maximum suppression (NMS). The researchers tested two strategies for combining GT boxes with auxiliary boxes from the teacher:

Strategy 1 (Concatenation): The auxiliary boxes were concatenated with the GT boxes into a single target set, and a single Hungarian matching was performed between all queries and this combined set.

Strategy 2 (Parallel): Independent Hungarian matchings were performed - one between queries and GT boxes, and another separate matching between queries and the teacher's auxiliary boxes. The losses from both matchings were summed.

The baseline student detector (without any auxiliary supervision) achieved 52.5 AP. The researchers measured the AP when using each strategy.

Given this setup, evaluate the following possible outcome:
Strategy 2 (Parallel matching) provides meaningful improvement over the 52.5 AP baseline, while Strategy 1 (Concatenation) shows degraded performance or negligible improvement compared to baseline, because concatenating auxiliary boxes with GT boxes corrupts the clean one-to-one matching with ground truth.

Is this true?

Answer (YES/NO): YES